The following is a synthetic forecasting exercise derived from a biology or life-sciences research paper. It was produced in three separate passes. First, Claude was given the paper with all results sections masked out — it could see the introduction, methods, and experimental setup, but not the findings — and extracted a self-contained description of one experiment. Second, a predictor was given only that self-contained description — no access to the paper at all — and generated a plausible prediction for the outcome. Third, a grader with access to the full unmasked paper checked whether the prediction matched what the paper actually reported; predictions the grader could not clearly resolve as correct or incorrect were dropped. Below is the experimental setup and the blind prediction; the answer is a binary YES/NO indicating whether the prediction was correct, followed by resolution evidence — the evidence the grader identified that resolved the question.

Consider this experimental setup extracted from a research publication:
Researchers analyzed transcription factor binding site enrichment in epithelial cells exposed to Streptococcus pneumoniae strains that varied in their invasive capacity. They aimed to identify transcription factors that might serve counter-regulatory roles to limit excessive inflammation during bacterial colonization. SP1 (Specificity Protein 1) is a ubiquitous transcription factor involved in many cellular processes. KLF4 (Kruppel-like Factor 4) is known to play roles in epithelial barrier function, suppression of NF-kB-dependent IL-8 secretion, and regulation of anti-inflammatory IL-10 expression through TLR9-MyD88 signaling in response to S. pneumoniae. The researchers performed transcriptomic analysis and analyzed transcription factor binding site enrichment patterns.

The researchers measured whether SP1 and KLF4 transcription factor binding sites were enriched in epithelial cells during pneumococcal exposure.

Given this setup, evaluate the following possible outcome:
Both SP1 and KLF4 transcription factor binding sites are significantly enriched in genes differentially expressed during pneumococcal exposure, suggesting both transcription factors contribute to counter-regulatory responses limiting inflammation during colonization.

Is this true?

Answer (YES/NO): YES